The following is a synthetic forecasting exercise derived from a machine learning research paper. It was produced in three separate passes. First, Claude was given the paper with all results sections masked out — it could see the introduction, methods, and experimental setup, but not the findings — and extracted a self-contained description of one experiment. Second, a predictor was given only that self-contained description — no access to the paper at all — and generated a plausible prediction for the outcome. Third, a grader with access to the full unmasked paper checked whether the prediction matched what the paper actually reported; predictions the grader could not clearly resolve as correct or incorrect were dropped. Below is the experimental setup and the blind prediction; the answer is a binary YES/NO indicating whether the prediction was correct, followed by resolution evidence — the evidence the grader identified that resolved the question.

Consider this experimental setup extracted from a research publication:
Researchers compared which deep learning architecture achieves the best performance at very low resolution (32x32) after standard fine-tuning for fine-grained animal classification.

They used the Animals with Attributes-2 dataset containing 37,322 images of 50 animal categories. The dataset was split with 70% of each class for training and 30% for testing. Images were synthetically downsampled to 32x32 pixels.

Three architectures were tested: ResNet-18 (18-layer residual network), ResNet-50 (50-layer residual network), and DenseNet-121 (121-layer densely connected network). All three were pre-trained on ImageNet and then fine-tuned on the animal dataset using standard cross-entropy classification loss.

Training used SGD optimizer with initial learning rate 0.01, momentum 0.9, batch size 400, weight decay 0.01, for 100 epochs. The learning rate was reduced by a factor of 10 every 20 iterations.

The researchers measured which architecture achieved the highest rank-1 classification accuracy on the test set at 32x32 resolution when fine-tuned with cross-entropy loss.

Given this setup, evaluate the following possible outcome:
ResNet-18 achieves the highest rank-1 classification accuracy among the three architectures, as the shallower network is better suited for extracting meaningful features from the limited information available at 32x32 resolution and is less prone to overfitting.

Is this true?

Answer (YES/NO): NO